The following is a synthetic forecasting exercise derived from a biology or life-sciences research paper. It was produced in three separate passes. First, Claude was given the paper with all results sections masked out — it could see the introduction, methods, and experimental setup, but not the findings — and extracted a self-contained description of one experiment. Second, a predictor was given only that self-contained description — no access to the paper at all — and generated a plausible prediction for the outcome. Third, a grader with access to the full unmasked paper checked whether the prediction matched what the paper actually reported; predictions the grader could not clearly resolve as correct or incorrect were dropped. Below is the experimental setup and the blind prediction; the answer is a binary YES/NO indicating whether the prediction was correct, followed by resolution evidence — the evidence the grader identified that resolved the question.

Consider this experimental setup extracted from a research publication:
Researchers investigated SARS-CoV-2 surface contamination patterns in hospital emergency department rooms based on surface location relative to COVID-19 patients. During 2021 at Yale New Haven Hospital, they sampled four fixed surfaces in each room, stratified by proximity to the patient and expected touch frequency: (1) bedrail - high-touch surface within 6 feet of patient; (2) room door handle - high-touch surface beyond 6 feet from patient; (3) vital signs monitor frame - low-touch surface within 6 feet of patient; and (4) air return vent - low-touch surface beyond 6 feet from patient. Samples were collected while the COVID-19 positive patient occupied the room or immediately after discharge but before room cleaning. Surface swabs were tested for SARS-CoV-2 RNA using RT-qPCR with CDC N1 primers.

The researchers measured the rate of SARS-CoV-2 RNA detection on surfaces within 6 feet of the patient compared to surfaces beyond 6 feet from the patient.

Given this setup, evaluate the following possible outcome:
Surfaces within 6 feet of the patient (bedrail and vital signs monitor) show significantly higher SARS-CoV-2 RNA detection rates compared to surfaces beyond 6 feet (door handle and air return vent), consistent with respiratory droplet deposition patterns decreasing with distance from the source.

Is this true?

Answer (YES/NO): NO